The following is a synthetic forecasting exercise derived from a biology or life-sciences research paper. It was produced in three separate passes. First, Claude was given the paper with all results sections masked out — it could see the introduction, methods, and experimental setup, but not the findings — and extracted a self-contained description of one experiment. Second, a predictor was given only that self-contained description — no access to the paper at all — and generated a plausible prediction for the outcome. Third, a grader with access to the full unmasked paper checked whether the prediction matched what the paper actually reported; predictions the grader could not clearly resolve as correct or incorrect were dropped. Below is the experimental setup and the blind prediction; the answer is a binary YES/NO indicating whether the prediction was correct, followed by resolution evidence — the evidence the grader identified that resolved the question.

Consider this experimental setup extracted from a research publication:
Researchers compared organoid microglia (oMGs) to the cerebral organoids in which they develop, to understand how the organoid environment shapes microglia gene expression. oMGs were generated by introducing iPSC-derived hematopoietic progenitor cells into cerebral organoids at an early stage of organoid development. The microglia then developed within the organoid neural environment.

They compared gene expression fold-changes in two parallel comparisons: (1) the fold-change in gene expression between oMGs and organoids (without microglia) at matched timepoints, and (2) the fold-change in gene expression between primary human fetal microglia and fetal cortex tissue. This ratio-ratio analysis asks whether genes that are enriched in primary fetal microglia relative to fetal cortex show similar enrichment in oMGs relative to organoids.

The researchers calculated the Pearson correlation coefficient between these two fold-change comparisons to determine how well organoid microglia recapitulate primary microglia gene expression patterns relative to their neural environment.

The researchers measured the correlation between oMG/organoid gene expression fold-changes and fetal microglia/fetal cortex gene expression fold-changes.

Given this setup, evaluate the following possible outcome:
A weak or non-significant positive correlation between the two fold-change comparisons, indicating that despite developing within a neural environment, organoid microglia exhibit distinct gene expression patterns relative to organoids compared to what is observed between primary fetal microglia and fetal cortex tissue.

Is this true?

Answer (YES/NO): NO